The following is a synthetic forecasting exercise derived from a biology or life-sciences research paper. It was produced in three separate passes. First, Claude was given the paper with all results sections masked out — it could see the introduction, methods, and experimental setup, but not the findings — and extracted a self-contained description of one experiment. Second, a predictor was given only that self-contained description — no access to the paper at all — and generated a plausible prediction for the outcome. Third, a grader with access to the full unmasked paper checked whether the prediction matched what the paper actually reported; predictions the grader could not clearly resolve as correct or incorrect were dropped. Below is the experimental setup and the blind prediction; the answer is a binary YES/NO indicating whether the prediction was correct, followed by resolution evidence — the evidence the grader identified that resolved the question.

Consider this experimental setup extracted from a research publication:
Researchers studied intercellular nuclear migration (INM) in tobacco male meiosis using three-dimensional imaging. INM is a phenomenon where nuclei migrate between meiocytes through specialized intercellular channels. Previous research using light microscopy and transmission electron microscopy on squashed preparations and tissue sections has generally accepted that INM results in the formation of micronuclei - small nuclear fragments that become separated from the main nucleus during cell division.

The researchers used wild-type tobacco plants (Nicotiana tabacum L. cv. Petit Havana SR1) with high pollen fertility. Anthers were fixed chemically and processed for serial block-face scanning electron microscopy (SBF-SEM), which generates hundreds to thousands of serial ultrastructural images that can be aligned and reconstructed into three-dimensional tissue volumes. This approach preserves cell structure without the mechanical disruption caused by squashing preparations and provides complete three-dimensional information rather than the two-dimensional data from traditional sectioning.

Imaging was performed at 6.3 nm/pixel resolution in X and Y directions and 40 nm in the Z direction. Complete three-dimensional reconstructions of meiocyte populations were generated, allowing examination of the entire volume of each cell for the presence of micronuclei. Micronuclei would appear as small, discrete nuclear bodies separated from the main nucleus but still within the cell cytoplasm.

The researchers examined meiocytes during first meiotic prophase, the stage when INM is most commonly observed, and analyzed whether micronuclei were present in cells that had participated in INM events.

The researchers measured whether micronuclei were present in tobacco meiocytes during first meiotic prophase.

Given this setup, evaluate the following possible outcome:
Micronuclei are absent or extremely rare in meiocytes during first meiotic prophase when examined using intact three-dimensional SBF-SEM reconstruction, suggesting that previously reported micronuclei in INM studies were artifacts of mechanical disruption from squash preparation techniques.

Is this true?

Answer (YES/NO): YES